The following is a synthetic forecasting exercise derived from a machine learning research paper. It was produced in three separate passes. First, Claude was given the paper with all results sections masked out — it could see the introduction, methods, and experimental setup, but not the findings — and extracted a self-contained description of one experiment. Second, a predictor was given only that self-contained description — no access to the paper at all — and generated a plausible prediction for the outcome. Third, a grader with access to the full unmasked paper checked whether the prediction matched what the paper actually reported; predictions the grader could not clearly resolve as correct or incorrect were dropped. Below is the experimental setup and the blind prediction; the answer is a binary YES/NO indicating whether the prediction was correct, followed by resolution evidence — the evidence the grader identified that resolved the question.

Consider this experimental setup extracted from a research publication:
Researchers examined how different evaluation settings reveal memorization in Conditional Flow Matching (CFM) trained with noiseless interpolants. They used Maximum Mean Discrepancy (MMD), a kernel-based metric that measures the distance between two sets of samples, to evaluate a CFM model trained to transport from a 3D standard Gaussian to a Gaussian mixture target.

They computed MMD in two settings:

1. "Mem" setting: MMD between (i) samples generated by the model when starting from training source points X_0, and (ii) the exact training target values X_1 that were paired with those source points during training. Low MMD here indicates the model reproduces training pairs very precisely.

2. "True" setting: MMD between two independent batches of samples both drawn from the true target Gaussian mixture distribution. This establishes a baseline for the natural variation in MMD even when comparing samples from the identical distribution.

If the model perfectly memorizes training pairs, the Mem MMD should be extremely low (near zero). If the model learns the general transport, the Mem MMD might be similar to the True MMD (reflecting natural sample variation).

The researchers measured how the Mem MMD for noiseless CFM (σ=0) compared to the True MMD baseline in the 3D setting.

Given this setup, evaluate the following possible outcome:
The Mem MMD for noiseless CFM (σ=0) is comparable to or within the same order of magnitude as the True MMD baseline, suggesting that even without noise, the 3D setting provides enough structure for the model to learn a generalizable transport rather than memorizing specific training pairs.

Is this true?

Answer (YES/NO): NO